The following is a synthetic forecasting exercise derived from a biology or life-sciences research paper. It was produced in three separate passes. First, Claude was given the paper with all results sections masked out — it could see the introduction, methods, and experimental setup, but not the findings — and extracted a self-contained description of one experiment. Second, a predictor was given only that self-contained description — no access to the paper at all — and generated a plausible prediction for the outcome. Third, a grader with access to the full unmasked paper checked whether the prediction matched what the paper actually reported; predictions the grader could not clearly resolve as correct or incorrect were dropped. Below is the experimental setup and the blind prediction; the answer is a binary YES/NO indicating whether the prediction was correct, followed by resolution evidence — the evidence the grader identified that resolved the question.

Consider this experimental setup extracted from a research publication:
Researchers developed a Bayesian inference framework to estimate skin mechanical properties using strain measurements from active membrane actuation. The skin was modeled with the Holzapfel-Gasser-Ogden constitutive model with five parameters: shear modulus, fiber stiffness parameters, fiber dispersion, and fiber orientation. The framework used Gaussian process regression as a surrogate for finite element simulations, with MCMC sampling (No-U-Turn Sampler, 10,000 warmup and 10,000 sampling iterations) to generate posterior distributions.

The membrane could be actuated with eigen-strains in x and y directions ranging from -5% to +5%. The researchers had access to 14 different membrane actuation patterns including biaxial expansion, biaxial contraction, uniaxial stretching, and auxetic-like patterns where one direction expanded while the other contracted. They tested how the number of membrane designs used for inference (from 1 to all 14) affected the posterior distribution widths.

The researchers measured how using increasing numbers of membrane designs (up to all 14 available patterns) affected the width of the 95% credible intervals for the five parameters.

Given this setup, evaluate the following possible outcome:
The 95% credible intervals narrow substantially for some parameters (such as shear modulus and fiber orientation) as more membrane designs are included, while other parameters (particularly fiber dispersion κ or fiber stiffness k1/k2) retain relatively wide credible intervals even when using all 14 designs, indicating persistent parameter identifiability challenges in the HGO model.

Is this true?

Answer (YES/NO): NO